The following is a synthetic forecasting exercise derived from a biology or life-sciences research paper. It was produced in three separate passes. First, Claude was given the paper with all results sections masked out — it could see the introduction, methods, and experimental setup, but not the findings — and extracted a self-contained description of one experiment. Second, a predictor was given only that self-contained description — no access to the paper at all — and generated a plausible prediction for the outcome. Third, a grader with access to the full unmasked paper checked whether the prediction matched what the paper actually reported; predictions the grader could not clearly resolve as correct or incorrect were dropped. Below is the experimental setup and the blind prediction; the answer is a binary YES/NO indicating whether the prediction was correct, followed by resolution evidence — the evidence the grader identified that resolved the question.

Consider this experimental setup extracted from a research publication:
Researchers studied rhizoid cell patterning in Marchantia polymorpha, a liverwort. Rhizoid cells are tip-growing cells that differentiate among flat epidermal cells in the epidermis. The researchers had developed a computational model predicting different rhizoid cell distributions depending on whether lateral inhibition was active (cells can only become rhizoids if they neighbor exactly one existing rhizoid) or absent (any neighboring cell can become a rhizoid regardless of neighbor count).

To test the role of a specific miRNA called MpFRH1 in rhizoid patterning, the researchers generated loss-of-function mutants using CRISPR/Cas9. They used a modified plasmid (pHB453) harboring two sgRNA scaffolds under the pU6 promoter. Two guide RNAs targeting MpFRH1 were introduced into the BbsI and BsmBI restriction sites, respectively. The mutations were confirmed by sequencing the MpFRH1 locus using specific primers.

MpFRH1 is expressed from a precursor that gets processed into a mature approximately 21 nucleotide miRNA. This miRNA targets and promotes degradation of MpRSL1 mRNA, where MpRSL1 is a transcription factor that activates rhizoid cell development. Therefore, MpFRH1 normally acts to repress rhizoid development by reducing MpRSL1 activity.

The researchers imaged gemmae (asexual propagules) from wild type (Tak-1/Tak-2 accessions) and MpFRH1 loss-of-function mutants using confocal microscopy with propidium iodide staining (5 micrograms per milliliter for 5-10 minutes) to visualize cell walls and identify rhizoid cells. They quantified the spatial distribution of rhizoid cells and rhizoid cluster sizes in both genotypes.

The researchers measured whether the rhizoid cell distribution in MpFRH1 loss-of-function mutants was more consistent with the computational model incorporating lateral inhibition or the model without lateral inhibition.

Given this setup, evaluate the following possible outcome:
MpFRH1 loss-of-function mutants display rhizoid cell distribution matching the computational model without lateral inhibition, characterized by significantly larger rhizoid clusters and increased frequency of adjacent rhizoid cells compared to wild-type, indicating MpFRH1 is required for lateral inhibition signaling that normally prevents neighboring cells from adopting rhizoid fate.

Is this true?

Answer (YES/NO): YES